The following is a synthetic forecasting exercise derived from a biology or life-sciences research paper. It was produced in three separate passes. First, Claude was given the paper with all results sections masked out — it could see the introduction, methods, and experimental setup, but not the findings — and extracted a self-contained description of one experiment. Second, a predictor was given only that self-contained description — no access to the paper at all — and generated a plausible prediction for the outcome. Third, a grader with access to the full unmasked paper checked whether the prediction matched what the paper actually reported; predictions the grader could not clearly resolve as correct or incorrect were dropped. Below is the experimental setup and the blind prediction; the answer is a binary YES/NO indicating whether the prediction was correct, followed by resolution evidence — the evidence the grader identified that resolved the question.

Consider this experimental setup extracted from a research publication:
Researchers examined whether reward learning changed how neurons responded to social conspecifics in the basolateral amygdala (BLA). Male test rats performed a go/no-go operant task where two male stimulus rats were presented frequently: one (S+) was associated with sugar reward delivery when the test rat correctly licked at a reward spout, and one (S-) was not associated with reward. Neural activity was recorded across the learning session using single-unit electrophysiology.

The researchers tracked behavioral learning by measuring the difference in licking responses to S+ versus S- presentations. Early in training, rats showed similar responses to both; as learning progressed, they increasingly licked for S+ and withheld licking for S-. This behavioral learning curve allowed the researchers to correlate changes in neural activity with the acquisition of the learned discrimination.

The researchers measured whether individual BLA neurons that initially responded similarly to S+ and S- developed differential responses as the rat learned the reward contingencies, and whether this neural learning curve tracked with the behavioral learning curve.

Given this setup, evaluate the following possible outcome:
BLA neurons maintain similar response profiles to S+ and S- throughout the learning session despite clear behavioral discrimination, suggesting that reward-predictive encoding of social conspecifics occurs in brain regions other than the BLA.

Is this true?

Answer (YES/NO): NO